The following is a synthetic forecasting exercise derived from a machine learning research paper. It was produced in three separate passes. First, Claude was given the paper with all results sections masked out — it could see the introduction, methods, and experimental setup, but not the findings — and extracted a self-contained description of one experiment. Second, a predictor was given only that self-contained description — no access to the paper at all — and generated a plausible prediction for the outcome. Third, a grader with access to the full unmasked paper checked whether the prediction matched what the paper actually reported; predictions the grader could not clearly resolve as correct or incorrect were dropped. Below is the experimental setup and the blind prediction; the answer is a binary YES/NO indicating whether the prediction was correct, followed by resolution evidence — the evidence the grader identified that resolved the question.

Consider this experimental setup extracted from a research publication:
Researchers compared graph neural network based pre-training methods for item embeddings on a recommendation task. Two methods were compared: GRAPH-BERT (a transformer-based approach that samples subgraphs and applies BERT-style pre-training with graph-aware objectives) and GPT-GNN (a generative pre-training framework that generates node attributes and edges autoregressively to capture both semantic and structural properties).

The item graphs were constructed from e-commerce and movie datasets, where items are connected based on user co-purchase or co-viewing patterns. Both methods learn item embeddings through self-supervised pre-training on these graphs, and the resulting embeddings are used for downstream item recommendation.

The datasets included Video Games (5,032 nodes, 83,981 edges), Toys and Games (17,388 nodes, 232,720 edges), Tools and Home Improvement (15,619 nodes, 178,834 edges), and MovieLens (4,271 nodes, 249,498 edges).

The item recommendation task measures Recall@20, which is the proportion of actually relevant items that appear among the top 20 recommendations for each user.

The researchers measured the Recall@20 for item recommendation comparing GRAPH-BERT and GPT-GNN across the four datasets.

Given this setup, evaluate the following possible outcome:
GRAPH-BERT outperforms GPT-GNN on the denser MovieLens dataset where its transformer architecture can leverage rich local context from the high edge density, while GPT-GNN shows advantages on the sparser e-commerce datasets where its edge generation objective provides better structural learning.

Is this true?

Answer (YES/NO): NO